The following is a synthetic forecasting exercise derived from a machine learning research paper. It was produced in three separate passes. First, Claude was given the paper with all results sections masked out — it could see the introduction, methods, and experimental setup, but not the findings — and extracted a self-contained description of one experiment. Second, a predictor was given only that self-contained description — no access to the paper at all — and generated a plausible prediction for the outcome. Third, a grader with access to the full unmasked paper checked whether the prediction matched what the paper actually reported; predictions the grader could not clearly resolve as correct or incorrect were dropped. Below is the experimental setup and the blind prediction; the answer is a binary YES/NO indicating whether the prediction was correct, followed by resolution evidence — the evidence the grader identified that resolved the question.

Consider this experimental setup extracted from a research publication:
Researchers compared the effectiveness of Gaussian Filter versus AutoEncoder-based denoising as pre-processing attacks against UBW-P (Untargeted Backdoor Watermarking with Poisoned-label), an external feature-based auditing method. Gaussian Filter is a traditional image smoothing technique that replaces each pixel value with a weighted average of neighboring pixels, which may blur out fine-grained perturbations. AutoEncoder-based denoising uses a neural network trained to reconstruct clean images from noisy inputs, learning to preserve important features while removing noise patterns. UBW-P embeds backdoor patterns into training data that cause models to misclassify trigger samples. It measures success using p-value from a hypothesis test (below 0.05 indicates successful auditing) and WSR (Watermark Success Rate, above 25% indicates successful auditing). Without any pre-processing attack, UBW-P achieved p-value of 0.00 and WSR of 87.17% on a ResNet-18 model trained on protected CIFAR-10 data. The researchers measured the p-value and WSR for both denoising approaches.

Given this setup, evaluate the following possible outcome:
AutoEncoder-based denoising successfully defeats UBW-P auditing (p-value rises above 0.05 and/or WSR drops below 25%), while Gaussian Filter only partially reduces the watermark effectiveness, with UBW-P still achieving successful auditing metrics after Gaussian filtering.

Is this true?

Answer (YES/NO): NO